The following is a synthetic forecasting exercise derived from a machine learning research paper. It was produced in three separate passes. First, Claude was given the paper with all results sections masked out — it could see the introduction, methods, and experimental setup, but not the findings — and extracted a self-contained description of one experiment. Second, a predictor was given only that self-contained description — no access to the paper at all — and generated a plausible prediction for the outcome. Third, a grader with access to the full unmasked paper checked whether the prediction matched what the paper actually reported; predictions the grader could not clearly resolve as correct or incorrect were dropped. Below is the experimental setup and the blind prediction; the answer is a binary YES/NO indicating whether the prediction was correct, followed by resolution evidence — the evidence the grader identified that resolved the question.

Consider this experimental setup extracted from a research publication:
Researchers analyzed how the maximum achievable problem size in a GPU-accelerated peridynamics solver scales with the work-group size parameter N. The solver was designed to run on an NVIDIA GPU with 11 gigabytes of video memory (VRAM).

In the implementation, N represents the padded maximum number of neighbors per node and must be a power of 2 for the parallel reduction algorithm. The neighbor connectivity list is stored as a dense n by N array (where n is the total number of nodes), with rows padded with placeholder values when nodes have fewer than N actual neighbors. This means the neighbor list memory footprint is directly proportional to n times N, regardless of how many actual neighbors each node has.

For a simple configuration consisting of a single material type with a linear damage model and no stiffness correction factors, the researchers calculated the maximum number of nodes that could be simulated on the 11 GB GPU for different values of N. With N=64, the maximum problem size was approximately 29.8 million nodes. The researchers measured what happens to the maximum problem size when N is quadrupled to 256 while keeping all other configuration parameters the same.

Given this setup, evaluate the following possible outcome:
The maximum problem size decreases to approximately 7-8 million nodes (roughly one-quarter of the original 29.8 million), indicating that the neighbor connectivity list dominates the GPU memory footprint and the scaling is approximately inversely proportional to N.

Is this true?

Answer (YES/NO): NO